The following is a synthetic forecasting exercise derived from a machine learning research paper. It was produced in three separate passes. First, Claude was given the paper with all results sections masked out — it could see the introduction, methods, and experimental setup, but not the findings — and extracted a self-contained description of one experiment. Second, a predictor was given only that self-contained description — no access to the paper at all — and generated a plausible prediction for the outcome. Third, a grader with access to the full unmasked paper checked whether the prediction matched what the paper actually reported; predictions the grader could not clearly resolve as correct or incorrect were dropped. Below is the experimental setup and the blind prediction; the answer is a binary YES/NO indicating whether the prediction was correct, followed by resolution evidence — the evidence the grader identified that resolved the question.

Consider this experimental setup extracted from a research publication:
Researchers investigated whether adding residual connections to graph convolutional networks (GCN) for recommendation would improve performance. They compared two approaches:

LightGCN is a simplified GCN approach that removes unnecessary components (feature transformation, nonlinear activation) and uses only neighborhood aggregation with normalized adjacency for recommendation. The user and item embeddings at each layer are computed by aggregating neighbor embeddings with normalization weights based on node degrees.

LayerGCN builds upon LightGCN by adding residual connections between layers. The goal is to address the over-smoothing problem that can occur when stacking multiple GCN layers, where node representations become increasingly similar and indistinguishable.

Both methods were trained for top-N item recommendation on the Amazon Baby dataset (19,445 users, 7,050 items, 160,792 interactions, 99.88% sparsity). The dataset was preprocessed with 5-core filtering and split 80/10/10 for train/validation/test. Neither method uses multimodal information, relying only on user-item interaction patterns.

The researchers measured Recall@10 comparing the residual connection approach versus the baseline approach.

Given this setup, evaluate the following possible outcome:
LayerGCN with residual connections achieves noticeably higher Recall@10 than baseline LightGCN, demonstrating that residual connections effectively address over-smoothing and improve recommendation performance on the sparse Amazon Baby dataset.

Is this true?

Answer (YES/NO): YES